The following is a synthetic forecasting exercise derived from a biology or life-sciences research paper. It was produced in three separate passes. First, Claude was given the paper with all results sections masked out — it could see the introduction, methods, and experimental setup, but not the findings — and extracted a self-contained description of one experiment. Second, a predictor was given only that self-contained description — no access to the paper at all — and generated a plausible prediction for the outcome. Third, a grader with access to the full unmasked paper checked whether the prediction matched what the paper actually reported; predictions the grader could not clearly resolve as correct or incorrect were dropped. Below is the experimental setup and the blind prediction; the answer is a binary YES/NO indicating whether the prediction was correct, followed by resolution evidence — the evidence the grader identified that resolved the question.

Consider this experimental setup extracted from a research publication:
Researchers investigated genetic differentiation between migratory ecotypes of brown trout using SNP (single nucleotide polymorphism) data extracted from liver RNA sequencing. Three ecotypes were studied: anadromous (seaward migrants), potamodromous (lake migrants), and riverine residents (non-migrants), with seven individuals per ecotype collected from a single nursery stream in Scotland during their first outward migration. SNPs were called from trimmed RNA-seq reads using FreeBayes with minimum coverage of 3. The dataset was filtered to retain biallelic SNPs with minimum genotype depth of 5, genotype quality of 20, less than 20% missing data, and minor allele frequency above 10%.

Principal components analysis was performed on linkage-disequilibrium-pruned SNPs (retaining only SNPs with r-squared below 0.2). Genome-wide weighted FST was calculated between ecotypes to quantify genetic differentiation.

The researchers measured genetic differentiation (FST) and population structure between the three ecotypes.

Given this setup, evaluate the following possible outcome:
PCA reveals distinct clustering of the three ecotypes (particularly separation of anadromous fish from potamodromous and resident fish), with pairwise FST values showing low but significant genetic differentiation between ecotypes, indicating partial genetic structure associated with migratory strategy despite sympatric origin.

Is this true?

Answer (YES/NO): NO